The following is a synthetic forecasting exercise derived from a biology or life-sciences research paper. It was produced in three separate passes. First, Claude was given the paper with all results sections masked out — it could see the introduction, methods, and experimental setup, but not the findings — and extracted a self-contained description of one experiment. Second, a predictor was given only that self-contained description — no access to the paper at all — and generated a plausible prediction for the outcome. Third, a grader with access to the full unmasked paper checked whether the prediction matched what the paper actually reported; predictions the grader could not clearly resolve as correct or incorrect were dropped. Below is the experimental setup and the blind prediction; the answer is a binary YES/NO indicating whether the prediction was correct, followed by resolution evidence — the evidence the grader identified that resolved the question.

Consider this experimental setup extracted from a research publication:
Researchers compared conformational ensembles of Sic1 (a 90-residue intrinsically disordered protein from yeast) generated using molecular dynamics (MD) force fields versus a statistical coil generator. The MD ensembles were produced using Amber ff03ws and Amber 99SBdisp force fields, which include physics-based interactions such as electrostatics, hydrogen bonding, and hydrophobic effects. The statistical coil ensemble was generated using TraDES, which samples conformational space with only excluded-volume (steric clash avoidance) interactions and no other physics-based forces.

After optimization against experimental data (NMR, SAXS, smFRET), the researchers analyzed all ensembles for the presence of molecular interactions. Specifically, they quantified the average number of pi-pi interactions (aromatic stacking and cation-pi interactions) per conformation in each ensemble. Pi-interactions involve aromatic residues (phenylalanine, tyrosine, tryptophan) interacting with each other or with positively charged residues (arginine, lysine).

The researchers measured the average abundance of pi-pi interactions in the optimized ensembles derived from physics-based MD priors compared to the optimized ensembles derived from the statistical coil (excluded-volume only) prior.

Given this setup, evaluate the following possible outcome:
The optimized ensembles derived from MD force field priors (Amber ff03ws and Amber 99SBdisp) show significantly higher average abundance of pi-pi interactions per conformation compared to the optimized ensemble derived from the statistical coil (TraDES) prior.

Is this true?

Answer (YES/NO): YES